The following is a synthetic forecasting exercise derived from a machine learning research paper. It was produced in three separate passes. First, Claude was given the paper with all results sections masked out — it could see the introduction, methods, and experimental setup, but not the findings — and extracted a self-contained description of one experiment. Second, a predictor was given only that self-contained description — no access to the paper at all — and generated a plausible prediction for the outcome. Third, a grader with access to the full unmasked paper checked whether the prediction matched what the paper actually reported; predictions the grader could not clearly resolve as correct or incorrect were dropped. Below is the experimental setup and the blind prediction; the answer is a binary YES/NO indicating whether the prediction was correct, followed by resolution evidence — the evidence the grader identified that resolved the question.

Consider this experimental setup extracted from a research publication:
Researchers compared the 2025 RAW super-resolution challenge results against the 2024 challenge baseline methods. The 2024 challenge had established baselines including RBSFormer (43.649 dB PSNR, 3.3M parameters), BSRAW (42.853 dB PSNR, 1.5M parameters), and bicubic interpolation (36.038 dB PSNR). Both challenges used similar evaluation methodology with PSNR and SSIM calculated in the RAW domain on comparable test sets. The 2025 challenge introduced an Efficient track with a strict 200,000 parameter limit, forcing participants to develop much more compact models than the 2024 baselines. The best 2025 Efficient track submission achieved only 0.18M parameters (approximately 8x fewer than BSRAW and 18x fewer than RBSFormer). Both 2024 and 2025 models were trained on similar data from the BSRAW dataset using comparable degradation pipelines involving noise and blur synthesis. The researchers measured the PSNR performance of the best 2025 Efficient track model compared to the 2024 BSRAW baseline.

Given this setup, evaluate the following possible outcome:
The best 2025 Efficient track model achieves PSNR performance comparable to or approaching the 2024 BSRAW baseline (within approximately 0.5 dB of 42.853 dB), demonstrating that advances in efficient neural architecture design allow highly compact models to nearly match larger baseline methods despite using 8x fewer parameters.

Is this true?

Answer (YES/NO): NO